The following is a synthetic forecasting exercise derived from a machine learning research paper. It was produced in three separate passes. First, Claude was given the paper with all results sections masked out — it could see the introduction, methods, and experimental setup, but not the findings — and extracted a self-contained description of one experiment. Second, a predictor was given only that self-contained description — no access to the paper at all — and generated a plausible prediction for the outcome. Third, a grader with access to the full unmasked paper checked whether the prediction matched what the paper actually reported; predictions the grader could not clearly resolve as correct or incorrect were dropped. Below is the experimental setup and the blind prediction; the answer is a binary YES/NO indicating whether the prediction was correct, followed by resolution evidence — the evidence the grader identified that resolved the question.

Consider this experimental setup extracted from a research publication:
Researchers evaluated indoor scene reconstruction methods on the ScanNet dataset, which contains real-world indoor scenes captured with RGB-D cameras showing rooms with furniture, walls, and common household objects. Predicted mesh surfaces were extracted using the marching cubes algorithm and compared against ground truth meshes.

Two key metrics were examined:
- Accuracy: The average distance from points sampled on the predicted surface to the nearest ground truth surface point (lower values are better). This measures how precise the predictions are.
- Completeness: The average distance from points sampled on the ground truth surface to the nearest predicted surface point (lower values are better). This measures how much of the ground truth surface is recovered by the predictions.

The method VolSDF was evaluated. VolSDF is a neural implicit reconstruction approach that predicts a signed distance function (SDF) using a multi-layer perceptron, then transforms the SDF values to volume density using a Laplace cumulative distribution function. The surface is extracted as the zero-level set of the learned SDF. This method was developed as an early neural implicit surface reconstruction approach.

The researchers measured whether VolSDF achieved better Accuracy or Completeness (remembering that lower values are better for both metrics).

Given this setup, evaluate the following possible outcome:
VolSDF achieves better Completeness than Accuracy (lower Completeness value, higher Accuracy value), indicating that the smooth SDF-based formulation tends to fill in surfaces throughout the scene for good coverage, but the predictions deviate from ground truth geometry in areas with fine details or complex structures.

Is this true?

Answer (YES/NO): YES